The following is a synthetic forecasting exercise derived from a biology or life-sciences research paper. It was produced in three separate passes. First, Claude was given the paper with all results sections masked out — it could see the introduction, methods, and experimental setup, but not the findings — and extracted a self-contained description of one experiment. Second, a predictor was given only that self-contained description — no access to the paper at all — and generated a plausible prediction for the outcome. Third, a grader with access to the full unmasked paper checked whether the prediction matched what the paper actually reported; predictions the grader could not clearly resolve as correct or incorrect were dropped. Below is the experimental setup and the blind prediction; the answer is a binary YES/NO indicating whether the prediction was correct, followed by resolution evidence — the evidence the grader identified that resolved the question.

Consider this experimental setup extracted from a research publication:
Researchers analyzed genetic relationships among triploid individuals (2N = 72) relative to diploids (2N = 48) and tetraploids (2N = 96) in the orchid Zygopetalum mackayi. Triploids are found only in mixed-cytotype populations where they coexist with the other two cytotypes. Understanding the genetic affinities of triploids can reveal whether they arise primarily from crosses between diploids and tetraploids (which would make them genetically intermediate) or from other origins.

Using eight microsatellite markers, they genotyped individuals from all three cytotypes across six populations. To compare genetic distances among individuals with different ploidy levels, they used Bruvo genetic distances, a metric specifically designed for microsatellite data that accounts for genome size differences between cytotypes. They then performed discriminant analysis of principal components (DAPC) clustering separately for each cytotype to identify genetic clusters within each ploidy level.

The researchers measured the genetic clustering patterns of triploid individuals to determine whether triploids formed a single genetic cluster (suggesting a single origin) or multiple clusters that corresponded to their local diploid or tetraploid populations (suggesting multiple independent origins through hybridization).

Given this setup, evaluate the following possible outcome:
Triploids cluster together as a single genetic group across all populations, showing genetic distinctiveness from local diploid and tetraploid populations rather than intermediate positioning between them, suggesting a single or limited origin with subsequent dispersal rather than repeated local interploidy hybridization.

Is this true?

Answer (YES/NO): NO